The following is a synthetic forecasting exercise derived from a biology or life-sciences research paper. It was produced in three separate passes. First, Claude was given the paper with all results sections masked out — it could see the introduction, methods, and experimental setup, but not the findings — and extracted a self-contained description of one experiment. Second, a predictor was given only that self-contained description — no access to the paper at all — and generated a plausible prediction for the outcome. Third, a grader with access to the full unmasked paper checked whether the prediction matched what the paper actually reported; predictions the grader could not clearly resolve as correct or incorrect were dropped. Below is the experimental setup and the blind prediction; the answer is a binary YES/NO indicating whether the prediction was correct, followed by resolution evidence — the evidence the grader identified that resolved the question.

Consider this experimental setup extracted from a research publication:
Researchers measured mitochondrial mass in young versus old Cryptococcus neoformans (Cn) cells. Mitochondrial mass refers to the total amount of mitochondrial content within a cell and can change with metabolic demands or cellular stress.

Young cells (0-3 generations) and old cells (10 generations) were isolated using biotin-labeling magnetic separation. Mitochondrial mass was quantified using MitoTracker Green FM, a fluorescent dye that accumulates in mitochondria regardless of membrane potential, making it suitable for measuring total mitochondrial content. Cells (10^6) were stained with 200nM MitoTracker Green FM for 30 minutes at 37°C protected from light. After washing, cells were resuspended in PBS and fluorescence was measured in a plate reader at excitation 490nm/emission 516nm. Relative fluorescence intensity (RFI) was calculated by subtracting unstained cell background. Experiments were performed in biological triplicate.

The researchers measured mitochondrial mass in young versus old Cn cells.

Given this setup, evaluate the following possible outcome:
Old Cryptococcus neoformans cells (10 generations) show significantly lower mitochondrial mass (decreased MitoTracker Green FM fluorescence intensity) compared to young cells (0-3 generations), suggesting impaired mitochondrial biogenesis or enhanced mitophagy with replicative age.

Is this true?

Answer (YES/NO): NO